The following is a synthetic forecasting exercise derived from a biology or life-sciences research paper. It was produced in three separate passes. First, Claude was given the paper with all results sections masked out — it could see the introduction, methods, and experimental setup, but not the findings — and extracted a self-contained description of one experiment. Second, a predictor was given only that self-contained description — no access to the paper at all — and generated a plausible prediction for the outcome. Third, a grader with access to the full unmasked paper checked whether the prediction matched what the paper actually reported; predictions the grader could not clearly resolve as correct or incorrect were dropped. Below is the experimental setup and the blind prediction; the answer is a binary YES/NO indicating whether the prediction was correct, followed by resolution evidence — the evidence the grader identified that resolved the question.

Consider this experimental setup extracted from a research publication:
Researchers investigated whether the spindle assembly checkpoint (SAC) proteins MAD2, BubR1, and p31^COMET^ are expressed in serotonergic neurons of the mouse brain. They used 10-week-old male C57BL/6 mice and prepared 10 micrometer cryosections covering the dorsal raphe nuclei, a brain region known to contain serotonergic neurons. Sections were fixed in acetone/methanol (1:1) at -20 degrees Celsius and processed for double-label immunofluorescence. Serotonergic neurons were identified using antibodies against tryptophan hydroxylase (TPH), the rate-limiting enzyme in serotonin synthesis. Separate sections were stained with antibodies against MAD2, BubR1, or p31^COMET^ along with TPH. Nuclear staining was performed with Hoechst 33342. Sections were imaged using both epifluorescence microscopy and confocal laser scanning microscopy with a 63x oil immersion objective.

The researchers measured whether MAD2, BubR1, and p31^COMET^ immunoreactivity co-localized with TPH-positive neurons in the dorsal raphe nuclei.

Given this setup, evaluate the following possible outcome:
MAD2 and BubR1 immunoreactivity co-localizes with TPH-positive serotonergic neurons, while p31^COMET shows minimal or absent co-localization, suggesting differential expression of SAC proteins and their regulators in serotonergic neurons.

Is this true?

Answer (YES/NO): NO